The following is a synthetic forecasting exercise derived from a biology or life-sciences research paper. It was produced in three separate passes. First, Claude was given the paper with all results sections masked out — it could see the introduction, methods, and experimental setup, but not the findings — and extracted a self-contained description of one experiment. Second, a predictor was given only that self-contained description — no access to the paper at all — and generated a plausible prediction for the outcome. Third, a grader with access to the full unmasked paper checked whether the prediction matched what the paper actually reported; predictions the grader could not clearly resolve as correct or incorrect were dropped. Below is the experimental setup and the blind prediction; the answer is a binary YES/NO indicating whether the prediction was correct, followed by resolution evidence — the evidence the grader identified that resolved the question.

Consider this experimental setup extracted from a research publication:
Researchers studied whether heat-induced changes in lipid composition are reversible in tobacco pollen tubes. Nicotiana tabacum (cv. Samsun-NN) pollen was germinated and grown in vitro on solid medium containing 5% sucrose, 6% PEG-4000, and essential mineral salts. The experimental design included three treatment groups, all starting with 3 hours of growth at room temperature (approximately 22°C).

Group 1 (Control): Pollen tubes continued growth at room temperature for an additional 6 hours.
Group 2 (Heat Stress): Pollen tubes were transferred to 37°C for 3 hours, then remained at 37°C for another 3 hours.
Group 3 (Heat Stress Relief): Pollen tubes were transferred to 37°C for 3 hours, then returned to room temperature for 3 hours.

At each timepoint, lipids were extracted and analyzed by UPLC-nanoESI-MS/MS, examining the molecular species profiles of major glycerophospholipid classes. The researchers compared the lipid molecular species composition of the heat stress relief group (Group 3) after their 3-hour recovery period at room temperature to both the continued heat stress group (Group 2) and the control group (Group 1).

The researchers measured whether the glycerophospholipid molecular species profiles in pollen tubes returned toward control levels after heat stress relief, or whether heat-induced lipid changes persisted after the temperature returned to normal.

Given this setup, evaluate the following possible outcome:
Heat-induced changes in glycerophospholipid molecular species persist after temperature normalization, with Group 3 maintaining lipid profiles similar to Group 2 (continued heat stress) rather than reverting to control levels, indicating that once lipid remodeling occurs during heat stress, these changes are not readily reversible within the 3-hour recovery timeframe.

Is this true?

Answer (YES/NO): NO